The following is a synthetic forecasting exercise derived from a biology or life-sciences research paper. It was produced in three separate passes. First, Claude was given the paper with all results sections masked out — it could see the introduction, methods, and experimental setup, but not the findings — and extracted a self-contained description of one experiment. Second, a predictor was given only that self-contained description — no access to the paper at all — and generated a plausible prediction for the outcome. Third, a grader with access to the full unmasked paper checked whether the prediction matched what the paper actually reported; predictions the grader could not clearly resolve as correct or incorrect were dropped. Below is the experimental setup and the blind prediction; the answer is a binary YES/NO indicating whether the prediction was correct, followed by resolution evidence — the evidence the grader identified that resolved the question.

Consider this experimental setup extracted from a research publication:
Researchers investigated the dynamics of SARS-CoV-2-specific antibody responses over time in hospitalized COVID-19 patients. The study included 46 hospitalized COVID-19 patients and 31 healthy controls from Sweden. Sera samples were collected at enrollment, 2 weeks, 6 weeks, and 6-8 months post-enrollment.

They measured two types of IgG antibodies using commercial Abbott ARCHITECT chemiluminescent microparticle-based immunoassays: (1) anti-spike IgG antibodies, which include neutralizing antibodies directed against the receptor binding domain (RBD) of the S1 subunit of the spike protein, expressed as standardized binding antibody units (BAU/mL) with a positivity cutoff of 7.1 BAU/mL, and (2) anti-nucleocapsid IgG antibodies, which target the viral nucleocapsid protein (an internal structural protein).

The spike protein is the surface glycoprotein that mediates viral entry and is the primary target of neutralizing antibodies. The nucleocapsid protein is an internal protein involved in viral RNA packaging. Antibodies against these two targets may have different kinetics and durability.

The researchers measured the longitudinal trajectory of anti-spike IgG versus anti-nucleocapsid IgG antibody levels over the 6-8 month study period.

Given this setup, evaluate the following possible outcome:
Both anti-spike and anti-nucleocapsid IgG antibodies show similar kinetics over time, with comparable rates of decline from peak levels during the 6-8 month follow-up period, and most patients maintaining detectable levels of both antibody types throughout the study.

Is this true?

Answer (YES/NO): YES